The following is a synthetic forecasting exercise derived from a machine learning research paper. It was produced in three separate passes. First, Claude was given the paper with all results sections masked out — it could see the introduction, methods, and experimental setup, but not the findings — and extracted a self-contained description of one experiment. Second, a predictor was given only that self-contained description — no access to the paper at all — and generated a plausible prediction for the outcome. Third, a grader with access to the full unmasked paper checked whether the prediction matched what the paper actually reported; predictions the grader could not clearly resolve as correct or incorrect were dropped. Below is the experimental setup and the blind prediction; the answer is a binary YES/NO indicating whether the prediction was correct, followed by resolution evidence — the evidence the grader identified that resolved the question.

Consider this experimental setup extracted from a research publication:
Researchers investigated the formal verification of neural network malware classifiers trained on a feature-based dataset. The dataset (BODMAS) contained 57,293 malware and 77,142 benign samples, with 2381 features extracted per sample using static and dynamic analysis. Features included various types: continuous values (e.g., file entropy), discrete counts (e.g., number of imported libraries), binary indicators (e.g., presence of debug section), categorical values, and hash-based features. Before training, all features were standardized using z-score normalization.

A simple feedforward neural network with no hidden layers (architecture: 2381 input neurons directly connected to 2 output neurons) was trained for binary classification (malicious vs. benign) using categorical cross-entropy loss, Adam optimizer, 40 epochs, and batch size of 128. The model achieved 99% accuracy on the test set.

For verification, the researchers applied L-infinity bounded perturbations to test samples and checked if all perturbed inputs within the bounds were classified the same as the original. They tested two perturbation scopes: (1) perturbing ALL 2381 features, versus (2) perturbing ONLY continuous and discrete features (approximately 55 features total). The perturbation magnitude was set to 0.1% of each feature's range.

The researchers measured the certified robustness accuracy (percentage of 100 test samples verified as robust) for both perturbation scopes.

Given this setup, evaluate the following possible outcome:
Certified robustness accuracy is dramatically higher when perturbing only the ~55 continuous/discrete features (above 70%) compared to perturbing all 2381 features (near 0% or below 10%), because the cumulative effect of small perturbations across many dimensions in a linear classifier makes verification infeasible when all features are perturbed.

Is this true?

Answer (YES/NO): NO